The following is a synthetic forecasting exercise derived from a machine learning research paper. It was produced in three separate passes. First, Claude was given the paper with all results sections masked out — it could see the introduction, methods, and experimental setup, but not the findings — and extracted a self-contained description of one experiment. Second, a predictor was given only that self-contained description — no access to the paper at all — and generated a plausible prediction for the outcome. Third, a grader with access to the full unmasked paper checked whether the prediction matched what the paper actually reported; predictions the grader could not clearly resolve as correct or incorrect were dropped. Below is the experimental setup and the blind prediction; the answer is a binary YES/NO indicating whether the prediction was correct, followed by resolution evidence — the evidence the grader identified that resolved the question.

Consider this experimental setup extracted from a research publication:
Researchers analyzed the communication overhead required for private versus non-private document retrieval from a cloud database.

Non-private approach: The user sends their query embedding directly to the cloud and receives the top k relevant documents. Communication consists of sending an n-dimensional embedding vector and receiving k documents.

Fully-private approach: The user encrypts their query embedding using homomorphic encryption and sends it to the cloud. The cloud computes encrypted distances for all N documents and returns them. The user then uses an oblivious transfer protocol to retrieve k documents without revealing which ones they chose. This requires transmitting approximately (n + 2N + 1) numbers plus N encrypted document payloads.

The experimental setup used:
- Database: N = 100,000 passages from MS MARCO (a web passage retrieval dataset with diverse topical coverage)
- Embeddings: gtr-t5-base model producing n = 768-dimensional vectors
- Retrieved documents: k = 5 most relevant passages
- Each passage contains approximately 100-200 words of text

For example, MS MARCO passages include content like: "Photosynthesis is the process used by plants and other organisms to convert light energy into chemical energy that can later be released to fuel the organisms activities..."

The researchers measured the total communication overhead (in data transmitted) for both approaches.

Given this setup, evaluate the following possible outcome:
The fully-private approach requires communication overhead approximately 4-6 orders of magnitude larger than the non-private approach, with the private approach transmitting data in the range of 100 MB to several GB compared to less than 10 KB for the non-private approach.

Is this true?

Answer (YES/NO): YES